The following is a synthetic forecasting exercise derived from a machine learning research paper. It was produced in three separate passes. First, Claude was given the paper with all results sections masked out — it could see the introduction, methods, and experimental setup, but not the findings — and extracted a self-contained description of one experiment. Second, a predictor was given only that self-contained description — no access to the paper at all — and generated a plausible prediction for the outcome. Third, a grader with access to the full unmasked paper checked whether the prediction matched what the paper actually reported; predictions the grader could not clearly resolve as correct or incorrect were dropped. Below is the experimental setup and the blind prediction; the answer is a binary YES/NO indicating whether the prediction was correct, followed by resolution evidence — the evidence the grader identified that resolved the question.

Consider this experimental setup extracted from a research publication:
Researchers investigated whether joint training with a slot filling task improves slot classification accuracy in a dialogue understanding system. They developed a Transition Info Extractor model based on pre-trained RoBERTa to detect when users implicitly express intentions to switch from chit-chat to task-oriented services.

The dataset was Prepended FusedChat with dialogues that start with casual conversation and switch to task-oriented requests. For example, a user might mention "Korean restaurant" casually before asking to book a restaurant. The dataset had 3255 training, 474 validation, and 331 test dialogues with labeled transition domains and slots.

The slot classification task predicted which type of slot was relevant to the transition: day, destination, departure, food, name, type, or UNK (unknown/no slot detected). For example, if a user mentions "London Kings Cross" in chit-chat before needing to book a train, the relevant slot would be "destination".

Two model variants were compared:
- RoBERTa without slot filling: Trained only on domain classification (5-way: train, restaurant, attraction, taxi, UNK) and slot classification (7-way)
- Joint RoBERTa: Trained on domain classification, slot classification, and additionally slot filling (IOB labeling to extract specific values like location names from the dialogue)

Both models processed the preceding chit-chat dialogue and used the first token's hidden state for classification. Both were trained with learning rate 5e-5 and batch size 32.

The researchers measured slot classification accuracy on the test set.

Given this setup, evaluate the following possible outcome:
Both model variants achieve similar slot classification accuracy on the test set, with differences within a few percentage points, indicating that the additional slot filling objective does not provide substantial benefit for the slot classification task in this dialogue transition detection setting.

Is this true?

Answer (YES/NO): NO